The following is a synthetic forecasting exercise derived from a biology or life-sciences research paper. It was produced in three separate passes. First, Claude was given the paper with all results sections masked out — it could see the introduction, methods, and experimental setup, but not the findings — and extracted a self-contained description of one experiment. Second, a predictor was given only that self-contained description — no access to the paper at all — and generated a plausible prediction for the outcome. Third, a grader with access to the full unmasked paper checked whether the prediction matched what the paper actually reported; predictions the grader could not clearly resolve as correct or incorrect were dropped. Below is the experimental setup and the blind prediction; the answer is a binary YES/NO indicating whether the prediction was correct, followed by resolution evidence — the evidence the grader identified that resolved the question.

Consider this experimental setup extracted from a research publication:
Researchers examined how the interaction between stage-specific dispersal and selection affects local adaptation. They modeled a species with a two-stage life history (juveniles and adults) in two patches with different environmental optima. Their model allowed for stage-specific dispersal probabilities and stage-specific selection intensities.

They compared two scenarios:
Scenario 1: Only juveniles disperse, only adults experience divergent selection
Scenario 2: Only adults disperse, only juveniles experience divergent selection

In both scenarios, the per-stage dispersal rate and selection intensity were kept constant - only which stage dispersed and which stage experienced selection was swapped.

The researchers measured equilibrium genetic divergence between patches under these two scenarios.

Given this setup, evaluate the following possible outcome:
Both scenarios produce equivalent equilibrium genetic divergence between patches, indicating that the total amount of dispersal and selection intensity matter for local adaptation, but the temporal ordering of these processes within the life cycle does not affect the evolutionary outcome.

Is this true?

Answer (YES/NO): NO